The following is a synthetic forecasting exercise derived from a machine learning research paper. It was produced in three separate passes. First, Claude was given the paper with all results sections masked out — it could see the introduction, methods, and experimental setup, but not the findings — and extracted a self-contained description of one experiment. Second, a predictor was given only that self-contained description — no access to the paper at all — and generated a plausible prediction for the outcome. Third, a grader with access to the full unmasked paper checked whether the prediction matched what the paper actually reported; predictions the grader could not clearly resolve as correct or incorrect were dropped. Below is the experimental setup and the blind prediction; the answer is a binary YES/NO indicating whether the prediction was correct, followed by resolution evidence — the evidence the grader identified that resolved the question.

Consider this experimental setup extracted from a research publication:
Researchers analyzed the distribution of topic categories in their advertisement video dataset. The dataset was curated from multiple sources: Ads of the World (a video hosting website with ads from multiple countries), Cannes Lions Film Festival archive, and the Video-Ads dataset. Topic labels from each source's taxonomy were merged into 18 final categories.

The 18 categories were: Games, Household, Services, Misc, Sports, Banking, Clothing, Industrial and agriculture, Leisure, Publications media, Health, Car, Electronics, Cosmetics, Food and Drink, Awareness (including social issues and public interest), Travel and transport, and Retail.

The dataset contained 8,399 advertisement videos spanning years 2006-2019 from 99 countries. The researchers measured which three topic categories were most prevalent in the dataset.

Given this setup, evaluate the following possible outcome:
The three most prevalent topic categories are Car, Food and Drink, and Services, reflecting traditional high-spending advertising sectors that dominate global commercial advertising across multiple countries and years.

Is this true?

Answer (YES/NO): NO